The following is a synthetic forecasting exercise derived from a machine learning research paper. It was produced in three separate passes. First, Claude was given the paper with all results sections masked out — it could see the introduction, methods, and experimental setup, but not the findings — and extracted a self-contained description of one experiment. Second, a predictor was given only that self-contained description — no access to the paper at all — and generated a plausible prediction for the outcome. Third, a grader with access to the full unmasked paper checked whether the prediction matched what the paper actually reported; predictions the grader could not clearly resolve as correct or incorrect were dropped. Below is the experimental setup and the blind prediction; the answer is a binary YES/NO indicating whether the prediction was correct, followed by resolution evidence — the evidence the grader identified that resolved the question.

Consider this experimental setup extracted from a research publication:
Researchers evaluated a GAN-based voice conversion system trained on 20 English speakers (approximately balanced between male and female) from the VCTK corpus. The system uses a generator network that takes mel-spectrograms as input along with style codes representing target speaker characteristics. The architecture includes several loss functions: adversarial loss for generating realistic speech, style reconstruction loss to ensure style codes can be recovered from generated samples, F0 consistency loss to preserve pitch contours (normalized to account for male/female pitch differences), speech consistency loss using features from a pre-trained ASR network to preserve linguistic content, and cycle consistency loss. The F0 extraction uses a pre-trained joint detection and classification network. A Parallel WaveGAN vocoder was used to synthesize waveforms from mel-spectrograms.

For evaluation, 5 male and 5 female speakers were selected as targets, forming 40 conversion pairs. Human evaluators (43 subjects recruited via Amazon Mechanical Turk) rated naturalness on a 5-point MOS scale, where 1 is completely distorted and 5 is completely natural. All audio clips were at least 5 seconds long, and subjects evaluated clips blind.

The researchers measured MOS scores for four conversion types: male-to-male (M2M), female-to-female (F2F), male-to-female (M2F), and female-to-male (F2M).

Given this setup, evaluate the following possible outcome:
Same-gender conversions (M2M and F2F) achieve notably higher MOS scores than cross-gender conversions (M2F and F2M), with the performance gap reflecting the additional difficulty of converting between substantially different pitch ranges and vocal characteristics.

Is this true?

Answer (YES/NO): NO